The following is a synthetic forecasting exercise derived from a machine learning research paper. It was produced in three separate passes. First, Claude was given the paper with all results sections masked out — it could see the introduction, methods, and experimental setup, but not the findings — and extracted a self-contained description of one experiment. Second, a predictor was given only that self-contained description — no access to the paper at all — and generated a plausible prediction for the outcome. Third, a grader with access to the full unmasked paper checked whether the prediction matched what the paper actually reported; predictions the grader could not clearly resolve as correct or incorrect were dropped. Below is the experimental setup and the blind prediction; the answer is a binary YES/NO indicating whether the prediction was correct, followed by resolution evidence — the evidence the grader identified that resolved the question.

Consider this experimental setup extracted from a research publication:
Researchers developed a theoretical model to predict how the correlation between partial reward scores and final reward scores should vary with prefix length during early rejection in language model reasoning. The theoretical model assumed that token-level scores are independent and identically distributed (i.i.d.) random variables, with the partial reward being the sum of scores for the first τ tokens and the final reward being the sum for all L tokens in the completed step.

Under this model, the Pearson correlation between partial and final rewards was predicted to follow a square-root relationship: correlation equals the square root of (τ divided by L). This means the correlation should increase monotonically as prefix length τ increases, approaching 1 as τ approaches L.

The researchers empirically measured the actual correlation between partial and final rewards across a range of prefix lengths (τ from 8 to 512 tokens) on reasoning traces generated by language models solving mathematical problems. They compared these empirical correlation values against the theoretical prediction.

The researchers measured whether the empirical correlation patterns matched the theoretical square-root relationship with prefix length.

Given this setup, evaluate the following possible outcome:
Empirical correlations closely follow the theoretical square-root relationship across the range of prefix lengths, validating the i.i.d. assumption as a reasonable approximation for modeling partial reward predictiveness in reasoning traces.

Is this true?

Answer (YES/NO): YES